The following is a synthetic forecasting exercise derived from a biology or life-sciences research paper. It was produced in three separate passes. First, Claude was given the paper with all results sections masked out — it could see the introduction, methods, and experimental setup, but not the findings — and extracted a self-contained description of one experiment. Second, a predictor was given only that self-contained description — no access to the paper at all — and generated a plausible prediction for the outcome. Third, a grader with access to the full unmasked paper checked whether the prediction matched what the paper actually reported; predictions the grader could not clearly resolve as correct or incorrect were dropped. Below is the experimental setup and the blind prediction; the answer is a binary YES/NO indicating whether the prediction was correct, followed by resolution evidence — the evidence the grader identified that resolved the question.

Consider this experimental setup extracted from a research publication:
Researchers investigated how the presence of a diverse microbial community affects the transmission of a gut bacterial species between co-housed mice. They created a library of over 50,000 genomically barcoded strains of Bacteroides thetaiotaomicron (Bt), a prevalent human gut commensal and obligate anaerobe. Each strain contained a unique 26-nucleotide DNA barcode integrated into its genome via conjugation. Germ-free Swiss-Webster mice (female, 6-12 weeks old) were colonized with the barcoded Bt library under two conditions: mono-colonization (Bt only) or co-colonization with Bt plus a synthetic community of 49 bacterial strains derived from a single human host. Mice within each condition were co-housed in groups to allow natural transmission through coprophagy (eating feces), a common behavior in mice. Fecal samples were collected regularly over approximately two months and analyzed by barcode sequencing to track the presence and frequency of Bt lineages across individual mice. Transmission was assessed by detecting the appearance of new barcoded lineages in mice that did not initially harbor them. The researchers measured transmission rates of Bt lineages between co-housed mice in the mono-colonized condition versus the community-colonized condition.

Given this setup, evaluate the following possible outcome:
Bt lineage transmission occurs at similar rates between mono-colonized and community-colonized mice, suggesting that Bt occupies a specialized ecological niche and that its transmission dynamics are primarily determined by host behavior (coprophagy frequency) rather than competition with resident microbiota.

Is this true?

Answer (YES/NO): NO